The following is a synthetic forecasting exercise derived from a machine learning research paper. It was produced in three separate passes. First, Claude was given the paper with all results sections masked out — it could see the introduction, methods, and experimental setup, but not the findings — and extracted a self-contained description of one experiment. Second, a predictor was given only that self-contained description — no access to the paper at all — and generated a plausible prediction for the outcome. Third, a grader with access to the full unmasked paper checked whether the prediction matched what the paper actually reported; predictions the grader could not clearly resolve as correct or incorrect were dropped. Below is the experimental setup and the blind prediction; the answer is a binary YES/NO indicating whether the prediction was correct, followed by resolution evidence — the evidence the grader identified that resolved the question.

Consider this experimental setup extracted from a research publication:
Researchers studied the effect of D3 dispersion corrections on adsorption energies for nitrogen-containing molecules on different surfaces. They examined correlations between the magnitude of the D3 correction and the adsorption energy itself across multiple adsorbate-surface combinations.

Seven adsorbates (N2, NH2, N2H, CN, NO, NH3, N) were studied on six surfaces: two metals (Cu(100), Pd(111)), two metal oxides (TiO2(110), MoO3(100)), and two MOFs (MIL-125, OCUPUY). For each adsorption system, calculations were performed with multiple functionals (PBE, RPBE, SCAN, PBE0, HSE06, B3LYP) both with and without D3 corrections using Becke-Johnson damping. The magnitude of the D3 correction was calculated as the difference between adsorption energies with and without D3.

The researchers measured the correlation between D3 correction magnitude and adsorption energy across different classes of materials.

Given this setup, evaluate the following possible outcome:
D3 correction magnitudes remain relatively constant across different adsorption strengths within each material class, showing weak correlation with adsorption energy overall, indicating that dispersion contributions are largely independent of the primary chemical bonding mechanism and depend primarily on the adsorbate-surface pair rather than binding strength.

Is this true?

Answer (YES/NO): YES